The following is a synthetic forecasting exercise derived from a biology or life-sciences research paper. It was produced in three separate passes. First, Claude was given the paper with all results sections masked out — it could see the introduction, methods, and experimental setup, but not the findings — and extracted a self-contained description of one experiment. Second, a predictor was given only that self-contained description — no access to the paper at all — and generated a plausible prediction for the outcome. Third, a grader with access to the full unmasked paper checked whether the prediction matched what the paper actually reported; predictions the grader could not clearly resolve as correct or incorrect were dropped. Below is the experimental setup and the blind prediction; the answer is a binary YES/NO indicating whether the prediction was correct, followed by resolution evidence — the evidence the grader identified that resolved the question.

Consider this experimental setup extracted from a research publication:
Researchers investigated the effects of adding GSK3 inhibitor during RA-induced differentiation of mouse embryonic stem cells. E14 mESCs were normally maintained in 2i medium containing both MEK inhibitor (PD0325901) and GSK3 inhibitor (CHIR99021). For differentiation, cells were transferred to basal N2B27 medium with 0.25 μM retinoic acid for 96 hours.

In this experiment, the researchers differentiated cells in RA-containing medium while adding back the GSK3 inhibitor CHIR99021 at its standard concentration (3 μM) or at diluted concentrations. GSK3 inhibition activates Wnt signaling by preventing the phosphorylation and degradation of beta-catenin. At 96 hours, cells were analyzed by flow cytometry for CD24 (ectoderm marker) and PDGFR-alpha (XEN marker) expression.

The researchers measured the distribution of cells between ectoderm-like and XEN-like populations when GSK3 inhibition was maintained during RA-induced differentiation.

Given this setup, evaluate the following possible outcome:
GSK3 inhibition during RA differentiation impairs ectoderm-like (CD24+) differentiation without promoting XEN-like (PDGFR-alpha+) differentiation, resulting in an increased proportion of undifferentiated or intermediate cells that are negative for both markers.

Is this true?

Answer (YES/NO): YES